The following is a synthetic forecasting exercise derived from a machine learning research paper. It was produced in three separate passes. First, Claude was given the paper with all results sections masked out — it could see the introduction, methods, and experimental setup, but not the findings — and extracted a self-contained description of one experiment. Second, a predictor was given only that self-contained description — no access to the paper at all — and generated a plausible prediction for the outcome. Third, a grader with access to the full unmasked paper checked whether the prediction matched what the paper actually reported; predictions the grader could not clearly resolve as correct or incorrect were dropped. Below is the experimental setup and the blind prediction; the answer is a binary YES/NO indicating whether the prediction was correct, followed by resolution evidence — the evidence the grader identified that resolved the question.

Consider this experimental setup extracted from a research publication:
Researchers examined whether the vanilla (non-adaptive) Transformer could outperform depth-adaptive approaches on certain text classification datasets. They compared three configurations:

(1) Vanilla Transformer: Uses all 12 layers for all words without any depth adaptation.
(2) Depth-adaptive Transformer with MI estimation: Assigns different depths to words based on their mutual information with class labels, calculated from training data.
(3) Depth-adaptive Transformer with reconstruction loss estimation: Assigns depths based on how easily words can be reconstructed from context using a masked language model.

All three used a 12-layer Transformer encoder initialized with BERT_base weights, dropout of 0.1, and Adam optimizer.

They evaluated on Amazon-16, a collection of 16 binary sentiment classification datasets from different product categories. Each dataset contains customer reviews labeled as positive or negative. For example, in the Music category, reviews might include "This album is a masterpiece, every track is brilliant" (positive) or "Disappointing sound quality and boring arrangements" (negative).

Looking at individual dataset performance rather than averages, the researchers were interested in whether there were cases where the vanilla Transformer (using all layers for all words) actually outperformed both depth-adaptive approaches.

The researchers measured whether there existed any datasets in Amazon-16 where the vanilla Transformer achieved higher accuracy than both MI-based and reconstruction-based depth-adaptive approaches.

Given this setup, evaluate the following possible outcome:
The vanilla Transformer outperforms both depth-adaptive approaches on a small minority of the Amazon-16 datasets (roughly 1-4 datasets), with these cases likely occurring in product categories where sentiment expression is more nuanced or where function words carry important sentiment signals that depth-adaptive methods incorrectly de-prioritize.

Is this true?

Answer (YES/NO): NO